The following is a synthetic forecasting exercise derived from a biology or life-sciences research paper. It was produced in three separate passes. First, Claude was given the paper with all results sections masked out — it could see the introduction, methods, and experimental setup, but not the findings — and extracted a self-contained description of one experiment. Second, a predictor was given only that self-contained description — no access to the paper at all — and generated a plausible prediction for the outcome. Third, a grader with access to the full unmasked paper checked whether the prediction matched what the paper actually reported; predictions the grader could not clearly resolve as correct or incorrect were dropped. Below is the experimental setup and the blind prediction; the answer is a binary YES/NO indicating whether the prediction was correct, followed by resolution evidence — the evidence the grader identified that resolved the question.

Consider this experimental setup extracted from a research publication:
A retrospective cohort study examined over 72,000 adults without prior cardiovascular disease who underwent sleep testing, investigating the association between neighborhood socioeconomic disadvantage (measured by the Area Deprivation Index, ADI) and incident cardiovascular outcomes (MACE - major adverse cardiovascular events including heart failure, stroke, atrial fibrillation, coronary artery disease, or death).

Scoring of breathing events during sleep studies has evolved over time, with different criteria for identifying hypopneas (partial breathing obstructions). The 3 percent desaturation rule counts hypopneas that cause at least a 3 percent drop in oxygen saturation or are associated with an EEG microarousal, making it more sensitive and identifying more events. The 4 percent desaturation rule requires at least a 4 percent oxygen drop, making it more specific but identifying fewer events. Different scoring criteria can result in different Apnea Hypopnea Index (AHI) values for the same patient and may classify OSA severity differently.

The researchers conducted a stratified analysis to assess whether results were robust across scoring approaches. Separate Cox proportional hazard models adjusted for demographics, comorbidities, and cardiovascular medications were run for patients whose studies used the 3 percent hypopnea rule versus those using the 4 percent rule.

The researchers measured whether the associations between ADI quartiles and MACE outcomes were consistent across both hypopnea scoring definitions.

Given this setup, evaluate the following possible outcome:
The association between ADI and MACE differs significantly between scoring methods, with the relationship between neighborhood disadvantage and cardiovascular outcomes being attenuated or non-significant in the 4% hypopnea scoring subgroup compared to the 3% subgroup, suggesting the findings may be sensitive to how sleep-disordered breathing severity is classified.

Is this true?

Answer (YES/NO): NO